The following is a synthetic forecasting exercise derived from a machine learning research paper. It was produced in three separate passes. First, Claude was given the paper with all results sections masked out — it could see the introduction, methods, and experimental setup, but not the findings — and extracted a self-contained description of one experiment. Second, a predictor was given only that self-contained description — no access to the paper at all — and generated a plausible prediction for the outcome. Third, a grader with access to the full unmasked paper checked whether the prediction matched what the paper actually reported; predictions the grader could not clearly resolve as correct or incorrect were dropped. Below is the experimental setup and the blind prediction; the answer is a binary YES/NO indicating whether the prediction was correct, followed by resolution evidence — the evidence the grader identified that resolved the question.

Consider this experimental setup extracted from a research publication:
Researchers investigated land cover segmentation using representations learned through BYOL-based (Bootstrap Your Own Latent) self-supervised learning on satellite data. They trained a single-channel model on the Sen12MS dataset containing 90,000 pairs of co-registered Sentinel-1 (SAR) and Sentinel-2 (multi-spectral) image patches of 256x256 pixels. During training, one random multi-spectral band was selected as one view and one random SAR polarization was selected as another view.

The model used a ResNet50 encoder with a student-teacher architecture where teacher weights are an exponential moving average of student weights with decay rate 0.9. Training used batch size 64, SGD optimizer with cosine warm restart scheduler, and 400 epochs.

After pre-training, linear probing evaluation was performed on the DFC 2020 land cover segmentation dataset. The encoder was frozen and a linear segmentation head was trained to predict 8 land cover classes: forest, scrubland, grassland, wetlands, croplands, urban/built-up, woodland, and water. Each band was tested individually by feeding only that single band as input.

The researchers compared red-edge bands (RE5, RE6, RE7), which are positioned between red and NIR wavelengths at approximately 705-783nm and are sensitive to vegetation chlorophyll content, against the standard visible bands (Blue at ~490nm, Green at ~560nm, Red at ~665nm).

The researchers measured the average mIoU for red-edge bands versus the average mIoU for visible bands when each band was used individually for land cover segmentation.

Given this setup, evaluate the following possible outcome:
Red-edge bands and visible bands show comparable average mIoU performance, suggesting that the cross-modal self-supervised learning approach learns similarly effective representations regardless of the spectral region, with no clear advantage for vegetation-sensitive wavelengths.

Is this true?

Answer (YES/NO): YES